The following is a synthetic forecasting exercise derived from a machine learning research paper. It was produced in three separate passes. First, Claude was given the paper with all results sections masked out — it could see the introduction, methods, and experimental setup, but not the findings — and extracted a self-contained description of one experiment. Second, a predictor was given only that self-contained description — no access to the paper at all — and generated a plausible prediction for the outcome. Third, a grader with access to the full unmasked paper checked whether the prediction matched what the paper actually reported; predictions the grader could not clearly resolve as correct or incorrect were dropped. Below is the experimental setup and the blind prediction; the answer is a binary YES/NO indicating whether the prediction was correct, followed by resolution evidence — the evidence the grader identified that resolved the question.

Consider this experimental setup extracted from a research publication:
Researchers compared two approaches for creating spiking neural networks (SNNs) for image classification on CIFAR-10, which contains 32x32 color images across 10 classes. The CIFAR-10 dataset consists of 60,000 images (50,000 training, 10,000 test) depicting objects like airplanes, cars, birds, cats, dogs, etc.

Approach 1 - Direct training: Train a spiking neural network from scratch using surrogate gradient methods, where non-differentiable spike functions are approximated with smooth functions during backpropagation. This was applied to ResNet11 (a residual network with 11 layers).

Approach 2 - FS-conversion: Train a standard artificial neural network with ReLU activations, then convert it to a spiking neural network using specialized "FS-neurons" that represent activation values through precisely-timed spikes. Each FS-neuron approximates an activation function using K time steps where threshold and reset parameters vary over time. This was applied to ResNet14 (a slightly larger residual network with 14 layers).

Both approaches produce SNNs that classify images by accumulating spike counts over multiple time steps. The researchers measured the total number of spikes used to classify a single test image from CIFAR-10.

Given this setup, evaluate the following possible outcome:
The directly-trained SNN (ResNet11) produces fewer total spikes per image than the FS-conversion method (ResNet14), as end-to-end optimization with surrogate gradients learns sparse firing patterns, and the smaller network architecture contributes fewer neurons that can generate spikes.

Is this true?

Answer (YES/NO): NO